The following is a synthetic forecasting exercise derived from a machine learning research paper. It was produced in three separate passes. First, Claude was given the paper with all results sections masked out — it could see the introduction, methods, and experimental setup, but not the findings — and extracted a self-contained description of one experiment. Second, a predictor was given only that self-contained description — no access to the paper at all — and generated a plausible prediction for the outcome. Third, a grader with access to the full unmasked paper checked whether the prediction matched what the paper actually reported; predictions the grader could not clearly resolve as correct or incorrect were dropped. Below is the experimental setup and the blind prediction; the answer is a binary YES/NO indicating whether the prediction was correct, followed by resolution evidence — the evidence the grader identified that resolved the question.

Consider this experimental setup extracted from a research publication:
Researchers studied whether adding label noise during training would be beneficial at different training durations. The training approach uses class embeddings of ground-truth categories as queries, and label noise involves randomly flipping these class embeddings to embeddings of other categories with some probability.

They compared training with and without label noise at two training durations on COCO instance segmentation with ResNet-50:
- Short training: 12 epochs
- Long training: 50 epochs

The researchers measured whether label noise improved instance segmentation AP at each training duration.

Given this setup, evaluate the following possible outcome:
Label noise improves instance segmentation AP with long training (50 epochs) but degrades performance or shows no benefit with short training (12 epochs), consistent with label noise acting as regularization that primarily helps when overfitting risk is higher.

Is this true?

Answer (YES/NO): NO